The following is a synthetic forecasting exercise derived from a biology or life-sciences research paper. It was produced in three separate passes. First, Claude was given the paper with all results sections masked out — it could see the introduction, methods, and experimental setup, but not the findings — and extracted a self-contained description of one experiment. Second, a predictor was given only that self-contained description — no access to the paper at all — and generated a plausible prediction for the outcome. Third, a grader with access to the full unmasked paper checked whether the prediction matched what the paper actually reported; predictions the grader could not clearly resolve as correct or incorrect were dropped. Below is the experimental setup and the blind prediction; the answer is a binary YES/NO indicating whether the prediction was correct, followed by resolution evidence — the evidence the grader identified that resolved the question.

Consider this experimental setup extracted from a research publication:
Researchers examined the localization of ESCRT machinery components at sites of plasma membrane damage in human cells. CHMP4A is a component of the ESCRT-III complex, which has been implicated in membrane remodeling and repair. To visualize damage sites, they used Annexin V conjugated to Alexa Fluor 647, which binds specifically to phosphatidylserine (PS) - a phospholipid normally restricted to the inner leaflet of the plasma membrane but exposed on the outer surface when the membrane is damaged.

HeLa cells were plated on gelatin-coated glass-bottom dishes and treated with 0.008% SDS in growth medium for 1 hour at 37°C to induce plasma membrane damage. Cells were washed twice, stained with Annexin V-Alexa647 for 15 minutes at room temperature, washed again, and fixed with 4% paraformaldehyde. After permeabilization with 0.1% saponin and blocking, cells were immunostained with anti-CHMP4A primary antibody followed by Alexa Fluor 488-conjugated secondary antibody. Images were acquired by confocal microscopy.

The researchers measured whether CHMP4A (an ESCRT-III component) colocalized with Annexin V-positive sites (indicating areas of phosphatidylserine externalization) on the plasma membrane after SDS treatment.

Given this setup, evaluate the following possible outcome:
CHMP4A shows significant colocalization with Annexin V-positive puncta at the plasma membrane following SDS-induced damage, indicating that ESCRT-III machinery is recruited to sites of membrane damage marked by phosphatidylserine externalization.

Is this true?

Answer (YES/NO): YES